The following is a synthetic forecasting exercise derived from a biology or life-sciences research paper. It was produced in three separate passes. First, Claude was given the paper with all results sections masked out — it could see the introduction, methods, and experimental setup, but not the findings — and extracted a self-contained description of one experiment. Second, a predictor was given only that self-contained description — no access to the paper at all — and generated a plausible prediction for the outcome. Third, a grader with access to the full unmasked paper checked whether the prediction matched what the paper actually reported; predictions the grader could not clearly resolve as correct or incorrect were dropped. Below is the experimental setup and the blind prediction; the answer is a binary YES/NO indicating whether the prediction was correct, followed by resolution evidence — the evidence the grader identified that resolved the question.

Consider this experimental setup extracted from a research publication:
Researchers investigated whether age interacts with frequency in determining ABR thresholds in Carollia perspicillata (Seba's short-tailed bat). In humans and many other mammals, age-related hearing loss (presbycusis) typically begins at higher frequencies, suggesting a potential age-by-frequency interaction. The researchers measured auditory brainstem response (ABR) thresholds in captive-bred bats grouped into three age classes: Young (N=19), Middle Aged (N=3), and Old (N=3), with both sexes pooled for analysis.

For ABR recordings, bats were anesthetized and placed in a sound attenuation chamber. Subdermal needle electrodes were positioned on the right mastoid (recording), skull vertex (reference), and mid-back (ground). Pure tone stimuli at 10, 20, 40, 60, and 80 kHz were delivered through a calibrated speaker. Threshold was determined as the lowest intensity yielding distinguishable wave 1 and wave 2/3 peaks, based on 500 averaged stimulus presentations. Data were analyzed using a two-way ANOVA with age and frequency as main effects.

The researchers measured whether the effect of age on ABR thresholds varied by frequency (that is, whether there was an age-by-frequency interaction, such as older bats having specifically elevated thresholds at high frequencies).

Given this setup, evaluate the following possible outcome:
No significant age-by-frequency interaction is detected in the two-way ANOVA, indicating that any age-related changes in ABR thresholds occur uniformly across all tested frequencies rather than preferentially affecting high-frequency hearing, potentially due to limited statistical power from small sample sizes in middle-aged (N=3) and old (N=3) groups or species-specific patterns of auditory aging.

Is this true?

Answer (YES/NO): YES